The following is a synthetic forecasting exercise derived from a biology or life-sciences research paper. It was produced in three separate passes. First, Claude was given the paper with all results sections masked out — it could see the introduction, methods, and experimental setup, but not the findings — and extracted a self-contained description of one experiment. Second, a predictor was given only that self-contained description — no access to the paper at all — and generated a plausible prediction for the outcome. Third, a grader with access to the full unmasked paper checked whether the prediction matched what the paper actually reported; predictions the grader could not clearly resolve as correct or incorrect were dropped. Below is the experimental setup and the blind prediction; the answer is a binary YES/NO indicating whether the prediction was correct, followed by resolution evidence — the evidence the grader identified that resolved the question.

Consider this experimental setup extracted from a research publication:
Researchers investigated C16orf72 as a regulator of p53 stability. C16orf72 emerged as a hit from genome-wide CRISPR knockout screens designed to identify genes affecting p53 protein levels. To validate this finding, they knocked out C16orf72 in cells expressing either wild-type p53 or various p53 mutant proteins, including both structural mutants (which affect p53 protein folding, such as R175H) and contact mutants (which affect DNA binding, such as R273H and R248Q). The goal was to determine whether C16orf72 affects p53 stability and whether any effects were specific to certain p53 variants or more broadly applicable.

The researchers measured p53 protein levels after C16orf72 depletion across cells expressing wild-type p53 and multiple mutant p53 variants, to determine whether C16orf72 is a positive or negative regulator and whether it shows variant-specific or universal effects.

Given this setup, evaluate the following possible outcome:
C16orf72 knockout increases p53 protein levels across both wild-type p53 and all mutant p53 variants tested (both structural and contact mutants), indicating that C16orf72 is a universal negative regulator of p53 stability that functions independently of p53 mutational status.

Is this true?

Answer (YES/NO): YES